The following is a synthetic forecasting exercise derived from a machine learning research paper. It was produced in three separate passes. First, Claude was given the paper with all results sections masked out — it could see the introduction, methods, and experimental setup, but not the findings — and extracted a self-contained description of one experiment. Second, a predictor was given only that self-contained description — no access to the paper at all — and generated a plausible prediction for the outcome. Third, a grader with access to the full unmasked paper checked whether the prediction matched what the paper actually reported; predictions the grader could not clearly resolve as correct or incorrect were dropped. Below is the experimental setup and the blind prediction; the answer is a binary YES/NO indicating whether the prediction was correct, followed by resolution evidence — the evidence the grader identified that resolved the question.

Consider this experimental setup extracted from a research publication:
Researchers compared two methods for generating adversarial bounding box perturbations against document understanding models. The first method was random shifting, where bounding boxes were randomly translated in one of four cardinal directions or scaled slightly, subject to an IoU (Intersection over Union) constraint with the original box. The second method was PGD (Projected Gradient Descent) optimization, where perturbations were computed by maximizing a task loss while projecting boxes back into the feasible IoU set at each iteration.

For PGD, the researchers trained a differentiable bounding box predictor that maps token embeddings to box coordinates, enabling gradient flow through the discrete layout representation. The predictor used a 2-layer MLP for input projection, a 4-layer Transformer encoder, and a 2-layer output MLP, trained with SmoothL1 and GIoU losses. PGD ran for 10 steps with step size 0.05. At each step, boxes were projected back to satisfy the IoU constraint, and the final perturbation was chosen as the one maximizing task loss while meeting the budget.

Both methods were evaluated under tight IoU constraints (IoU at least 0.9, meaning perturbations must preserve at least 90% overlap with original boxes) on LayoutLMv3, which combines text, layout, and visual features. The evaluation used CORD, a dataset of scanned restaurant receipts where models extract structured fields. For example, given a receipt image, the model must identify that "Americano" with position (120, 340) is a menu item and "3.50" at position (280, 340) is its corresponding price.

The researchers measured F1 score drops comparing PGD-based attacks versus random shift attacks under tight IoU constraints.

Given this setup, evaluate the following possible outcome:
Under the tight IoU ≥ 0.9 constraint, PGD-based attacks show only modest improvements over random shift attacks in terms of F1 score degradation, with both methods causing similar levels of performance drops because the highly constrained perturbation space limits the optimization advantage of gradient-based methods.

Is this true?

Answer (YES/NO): YES